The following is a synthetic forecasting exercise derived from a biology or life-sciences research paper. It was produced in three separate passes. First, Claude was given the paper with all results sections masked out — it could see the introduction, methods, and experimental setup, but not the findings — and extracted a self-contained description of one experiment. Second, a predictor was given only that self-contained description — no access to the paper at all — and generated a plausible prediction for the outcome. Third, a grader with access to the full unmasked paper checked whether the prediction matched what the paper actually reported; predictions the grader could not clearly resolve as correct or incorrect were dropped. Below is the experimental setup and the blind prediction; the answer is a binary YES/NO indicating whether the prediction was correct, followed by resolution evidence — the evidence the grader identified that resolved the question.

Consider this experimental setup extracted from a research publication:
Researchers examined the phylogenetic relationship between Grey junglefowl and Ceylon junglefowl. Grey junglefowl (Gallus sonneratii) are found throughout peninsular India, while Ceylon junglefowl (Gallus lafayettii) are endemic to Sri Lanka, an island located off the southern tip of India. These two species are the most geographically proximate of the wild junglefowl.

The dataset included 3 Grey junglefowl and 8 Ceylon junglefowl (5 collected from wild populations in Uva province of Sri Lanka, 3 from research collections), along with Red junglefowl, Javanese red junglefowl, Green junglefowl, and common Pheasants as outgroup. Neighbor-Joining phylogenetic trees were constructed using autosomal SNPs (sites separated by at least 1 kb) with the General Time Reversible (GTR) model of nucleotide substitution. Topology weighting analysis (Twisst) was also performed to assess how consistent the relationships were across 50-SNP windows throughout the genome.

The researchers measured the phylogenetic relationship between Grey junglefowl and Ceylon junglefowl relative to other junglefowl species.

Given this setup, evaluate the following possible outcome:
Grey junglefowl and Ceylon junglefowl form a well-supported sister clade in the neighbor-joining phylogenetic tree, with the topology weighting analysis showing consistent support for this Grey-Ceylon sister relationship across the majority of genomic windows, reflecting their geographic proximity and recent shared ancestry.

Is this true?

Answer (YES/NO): NO